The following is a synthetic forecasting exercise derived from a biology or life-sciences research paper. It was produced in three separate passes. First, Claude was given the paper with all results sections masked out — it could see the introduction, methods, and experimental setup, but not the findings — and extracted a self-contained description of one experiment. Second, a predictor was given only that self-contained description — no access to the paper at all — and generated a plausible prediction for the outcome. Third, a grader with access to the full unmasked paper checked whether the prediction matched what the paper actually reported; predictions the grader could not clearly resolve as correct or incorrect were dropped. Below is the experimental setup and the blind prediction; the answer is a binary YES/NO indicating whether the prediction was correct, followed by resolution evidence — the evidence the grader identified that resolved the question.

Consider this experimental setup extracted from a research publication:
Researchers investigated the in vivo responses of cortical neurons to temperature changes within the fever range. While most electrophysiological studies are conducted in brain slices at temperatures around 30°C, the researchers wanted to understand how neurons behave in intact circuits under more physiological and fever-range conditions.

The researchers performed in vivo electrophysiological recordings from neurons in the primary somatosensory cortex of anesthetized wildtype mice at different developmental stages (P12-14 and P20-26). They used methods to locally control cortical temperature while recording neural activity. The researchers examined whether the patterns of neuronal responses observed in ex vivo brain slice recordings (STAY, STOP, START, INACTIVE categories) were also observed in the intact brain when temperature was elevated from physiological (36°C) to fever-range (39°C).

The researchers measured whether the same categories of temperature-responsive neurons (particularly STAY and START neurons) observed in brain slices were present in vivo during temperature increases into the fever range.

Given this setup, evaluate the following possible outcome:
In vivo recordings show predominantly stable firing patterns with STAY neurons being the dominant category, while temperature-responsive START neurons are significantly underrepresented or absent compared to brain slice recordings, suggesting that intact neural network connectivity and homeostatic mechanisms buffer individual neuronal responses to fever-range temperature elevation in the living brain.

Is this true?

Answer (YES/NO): NO